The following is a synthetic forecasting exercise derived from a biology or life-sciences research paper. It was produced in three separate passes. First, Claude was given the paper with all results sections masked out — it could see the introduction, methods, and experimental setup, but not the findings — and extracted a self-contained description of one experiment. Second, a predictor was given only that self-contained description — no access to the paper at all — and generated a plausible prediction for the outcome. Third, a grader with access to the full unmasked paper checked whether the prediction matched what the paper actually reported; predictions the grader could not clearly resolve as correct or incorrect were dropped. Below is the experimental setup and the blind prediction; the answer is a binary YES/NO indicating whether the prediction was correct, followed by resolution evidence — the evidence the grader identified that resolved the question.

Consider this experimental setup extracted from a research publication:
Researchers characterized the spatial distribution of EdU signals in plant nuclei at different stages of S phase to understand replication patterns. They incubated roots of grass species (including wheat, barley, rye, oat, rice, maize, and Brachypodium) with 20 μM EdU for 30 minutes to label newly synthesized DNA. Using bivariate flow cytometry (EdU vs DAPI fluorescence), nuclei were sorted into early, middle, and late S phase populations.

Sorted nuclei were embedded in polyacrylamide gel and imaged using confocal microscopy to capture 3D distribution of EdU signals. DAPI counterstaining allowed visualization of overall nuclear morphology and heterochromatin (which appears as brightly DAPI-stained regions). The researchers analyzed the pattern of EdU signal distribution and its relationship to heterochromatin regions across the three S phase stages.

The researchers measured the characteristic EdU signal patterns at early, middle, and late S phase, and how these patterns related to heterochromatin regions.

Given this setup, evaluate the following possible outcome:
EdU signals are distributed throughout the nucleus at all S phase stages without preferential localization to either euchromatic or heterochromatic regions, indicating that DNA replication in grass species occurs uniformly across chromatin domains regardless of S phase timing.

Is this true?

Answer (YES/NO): NO